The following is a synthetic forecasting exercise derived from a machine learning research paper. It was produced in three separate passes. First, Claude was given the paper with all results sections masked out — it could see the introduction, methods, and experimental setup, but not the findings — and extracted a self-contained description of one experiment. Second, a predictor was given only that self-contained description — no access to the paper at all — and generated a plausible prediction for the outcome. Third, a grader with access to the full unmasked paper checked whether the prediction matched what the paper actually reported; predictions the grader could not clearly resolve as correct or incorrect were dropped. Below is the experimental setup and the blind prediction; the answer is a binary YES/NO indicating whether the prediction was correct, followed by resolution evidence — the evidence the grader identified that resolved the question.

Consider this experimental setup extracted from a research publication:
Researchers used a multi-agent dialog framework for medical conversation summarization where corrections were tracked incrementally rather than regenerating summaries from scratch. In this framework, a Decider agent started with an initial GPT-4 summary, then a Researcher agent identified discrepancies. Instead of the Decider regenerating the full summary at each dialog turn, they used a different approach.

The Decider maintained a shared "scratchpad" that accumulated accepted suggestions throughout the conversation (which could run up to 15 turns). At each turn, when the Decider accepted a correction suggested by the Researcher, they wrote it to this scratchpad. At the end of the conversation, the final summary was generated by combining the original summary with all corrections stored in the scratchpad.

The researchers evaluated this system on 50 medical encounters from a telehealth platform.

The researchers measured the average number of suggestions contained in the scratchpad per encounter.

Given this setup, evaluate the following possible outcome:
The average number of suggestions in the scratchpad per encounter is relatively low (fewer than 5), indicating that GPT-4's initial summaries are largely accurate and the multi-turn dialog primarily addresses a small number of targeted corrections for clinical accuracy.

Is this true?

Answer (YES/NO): YES